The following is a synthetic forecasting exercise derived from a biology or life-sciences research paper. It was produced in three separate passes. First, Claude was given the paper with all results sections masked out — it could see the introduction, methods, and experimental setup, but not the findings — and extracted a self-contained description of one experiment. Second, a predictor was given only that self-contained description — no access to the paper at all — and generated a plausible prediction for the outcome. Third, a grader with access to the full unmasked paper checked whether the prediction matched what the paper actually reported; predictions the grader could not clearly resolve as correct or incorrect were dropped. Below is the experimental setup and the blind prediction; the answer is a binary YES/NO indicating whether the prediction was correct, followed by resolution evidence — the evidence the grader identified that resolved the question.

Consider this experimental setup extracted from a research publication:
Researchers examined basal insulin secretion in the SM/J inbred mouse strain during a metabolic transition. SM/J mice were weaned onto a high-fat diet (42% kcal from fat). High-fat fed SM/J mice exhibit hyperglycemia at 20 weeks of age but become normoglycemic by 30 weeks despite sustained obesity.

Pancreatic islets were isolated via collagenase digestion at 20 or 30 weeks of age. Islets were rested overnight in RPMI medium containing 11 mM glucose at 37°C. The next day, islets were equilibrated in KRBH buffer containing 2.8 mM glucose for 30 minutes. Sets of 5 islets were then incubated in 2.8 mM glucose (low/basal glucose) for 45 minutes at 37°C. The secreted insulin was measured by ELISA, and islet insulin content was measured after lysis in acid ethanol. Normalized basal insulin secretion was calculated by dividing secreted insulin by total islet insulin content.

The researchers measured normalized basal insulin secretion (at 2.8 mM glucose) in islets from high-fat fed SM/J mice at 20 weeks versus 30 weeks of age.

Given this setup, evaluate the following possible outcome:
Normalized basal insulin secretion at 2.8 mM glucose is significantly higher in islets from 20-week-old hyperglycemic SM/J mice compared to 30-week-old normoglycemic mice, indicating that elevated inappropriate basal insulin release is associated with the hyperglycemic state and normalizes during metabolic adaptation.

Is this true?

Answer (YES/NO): YES